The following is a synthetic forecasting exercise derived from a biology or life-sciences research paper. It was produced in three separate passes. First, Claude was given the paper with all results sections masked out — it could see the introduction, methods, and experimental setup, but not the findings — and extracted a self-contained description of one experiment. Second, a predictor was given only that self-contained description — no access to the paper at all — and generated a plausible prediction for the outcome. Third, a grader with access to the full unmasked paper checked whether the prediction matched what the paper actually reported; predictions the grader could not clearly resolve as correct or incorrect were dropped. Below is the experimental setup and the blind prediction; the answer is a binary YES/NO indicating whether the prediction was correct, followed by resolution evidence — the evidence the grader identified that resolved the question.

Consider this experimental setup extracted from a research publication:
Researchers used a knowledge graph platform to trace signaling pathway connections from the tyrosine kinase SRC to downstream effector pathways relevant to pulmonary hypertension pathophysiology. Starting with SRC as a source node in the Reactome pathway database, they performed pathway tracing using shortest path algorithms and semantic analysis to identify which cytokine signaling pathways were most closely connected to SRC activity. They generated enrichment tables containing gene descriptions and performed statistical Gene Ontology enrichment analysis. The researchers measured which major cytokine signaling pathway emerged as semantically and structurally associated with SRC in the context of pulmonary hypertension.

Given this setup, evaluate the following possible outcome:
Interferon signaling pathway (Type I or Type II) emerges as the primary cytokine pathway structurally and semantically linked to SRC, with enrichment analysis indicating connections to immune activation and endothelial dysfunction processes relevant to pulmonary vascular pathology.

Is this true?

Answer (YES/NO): NO